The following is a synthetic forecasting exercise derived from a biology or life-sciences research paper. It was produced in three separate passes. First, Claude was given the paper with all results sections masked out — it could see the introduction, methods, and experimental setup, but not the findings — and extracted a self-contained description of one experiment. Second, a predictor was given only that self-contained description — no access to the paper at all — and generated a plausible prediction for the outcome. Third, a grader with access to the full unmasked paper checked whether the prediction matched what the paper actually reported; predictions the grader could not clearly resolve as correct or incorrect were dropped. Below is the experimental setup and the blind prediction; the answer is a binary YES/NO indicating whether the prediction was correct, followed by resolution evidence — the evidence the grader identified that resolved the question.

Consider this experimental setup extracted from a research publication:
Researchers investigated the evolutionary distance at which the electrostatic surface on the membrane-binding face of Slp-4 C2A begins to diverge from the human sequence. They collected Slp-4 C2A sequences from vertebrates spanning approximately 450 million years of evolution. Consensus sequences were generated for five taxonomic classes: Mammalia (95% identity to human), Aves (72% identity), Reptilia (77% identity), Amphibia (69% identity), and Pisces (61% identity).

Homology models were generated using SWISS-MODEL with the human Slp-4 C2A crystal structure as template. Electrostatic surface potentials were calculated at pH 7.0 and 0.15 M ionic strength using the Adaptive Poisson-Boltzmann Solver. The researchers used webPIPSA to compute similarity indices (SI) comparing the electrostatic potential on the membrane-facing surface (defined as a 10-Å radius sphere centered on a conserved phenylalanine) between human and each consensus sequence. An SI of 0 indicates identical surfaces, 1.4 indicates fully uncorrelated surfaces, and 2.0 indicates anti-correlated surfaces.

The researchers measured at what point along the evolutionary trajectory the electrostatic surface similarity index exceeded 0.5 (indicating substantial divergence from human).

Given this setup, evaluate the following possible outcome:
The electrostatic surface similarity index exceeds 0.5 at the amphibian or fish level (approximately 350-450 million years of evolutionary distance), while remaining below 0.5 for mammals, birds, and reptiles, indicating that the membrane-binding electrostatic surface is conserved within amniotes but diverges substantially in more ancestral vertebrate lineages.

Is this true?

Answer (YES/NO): NO